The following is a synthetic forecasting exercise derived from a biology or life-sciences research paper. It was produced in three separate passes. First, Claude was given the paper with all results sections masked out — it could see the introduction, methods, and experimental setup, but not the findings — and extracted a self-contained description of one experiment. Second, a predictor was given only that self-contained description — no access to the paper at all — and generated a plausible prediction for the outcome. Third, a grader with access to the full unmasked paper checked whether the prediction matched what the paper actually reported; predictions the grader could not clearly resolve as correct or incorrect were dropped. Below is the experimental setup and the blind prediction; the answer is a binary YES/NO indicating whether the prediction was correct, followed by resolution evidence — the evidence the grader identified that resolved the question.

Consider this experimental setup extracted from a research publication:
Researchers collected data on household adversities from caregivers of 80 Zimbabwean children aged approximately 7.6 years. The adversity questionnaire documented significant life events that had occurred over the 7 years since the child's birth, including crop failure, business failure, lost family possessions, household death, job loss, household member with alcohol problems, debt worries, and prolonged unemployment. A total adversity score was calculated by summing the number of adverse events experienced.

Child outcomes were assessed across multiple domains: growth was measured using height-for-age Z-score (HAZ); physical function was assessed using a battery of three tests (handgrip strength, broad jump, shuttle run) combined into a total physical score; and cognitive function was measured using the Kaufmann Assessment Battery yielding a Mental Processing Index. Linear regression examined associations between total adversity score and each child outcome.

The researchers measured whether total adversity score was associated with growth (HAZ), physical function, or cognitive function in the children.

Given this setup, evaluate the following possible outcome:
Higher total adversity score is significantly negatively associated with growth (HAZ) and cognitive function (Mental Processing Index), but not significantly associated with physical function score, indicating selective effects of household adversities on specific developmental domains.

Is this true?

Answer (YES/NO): NO